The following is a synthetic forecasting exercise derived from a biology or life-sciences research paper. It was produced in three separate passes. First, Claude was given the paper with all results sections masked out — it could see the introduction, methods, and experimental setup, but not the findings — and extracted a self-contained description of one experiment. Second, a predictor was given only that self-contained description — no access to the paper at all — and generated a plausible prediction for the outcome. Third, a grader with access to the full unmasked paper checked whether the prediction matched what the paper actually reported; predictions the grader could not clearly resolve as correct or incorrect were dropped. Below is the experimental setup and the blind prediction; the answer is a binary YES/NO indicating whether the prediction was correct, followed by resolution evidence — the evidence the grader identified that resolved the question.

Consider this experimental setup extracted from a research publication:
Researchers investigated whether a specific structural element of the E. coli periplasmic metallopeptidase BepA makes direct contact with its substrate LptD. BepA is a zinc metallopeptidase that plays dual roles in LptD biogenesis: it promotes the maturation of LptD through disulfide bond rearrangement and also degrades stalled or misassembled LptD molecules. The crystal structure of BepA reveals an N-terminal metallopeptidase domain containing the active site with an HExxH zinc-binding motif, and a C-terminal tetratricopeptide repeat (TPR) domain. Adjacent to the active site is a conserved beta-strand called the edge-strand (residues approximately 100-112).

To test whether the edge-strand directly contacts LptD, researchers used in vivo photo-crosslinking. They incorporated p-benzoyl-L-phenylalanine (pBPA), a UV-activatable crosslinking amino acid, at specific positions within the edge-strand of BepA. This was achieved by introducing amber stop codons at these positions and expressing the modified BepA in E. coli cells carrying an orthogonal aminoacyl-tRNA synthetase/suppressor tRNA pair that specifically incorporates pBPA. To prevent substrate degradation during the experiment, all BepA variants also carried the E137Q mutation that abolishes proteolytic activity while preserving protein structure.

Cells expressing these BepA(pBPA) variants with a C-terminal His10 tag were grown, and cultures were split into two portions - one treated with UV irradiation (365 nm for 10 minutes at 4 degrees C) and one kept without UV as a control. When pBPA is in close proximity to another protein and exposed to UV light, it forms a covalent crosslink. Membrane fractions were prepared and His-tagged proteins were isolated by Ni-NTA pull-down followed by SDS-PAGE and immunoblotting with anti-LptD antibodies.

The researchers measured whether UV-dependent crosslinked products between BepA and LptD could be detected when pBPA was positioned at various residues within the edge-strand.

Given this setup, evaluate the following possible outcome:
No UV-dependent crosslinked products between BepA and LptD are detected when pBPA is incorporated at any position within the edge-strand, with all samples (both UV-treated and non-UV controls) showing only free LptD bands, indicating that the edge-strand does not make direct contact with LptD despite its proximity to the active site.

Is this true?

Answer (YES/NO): NO